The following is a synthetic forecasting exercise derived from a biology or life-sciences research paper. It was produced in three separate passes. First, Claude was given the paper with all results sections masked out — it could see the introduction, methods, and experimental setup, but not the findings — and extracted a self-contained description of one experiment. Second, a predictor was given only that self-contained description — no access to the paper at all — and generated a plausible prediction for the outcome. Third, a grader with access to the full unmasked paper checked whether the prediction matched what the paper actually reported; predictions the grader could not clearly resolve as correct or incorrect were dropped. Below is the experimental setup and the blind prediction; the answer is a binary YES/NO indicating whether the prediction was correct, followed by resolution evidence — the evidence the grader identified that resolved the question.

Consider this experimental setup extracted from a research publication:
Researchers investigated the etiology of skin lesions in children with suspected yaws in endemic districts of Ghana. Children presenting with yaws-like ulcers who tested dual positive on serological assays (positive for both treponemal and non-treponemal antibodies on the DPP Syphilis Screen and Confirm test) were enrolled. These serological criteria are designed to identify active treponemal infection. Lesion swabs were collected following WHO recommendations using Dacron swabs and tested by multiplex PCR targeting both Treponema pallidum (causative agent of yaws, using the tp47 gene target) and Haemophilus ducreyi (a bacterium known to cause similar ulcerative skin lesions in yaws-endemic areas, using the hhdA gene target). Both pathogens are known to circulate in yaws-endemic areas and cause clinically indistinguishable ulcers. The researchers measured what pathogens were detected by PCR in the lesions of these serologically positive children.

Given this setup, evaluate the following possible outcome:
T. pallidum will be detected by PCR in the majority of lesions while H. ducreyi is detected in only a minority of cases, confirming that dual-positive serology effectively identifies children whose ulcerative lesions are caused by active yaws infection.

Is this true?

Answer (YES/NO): NO